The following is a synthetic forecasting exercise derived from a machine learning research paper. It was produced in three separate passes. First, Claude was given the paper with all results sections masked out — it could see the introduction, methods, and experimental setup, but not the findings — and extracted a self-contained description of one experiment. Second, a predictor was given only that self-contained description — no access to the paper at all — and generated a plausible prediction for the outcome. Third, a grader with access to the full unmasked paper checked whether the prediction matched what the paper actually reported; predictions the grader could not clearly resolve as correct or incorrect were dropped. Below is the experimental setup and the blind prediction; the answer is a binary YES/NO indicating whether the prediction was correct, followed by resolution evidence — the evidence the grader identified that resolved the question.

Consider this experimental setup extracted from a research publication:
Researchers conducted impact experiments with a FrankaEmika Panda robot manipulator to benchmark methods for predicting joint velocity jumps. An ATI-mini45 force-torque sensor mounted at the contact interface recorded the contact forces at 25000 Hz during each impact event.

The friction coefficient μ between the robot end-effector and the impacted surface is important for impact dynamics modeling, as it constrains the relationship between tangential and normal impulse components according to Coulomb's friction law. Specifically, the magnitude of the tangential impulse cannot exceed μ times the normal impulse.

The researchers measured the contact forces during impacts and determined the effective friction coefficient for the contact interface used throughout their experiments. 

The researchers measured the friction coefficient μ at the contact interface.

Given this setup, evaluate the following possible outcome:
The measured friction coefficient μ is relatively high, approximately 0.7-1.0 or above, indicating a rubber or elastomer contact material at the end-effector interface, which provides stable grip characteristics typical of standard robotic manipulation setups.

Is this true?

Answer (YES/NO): NO